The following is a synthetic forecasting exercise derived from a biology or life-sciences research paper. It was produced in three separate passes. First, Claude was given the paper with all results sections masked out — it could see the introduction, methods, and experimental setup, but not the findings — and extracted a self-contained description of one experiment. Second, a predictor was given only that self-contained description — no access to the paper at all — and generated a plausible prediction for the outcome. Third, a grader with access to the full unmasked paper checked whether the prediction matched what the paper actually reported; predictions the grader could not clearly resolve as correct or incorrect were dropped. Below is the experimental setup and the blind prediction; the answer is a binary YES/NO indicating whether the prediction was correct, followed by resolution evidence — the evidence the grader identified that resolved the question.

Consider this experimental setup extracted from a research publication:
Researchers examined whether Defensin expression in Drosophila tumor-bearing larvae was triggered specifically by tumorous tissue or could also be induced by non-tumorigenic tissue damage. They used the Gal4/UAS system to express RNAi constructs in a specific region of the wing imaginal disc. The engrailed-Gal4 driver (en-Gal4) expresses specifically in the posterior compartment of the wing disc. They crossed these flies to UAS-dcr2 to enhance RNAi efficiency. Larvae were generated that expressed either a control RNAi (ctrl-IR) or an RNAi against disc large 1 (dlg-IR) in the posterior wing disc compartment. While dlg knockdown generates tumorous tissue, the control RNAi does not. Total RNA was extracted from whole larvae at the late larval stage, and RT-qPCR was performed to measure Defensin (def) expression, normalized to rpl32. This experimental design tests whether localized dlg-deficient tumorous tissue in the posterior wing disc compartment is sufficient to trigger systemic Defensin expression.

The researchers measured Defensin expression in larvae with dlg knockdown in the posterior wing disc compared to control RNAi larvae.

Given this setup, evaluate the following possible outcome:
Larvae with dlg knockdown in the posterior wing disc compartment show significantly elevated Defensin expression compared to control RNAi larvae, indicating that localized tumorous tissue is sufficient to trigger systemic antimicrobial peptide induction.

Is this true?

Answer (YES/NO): YES